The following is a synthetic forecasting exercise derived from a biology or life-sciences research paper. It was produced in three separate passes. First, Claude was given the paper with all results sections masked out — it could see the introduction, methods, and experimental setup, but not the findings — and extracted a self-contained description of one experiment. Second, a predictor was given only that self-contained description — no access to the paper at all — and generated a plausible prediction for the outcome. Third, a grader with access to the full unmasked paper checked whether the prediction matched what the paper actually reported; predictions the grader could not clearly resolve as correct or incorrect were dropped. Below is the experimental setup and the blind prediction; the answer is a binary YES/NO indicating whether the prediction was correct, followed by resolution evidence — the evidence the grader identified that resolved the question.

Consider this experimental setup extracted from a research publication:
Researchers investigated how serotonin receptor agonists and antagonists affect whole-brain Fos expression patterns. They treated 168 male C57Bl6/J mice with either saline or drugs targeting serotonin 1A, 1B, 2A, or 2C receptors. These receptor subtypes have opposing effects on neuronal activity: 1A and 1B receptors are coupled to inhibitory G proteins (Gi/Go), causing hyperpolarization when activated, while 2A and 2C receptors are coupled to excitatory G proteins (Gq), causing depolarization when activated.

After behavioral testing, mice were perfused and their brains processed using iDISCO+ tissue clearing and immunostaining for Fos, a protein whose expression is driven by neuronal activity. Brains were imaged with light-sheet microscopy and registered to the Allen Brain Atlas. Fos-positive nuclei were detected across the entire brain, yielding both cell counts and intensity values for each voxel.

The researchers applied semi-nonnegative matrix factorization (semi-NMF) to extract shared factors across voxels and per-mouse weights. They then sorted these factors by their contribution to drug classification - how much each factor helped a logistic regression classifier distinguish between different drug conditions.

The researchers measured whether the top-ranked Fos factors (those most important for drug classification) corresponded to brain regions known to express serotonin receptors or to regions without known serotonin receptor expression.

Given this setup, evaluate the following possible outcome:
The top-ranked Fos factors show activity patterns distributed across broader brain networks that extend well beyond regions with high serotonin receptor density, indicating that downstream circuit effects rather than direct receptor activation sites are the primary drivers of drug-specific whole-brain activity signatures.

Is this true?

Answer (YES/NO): NO